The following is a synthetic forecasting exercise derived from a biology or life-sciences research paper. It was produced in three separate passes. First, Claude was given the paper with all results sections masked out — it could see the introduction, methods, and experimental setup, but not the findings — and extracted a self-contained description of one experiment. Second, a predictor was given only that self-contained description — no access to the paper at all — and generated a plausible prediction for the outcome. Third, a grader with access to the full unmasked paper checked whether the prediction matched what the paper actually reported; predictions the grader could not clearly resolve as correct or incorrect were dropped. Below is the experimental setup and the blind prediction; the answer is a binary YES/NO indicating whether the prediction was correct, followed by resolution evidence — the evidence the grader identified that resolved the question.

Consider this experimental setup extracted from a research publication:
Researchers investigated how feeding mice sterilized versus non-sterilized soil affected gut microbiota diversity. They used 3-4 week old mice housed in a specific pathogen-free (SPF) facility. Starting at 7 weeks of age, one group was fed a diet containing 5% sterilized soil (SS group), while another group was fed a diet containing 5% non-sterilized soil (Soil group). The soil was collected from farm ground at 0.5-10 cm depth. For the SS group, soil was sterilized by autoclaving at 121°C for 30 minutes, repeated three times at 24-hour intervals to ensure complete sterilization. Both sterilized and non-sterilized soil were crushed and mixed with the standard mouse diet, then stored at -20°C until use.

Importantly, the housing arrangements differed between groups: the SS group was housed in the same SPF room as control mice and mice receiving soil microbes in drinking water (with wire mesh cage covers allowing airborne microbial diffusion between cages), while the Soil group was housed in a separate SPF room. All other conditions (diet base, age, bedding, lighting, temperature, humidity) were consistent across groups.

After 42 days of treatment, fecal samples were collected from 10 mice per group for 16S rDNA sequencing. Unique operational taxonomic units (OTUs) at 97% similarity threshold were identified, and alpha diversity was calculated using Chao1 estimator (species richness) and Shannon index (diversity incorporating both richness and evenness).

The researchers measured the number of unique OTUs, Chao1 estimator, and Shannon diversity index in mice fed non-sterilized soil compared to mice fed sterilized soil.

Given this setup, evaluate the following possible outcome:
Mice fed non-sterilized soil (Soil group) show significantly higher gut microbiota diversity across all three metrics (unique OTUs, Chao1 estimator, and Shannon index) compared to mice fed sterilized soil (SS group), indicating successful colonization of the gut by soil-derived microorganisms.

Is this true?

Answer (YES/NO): NO